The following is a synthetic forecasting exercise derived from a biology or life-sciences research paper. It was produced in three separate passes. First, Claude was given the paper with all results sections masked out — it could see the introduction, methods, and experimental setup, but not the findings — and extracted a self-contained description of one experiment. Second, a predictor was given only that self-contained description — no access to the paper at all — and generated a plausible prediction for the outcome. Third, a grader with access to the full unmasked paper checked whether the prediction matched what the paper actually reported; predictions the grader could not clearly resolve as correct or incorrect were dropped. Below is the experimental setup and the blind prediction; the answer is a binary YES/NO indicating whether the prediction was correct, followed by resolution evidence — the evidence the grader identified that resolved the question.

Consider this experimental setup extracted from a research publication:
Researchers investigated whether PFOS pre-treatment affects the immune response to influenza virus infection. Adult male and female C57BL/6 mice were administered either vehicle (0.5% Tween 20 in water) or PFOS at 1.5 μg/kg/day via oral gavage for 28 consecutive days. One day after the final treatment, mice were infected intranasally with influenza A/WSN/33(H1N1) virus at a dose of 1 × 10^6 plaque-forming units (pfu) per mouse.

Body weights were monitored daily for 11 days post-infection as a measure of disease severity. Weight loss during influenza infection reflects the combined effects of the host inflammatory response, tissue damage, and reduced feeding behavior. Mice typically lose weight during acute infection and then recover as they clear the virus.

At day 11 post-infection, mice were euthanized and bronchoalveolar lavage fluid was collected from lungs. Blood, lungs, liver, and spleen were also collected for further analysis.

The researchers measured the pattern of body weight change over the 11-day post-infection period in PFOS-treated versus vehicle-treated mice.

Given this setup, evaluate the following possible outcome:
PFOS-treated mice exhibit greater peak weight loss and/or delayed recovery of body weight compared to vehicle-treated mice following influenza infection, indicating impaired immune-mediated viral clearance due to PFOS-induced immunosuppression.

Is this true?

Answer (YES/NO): NO